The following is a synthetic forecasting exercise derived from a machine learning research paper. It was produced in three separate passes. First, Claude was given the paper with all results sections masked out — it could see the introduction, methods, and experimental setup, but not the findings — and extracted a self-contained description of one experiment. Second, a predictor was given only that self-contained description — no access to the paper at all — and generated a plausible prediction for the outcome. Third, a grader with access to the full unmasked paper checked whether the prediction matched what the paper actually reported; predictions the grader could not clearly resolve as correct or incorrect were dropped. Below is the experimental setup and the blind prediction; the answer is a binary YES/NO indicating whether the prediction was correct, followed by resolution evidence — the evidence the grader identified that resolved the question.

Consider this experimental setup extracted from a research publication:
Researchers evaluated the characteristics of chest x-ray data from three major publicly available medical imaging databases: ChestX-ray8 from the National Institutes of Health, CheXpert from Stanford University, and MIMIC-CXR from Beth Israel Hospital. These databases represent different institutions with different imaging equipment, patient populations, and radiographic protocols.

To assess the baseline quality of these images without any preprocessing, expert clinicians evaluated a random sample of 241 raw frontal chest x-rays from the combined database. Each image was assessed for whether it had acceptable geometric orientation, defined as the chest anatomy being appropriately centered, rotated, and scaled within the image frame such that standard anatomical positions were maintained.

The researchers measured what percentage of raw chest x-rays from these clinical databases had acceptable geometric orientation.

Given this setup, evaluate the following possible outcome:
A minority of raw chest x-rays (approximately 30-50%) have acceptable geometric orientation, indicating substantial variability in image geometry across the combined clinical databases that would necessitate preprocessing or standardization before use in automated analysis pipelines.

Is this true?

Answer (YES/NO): NO